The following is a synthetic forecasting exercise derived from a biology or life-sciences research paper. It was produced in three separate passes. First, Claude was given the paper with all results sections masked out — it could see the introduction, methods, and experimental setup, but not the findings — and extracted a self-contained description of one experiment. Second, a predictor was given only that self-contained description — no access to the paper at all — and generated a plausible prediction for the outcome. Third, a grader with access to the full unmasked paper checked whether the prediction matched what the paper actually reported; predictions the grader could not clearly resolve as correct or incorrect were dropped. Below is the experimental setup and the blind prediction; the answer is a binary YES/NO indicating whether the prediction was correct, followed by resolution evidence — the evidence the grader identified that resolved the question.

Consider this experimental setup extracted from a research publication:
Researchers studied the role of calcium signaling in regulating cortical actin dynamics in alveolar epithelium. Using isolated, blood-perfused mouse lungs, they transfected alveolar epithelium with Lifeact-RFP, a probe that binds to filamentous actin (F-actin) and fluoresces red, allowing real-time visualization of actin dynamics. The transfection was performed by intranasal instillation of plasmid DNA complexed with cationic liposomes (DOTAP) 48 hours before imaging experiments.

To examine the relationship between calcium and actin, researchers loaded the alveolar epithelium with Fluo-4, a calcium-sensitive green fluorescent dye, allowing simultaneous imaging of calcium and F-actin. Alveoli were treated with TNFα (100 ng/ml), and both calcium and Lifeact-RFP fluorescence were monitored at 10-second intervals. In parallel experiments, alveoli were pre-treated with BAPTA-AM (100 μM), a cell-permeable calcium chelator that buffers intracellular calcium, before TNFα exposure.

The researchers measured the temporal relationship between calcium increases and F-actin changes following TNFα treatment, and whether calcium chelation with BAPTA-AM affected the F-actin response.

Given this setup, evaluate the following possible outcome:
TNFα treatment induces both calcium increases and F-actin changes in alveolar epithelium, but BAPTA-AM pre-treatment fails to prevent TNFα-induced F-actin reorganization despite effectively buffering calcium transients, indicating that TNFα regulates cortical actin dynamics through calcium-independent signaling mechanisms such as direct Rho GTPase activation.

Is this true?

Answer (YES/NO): NO